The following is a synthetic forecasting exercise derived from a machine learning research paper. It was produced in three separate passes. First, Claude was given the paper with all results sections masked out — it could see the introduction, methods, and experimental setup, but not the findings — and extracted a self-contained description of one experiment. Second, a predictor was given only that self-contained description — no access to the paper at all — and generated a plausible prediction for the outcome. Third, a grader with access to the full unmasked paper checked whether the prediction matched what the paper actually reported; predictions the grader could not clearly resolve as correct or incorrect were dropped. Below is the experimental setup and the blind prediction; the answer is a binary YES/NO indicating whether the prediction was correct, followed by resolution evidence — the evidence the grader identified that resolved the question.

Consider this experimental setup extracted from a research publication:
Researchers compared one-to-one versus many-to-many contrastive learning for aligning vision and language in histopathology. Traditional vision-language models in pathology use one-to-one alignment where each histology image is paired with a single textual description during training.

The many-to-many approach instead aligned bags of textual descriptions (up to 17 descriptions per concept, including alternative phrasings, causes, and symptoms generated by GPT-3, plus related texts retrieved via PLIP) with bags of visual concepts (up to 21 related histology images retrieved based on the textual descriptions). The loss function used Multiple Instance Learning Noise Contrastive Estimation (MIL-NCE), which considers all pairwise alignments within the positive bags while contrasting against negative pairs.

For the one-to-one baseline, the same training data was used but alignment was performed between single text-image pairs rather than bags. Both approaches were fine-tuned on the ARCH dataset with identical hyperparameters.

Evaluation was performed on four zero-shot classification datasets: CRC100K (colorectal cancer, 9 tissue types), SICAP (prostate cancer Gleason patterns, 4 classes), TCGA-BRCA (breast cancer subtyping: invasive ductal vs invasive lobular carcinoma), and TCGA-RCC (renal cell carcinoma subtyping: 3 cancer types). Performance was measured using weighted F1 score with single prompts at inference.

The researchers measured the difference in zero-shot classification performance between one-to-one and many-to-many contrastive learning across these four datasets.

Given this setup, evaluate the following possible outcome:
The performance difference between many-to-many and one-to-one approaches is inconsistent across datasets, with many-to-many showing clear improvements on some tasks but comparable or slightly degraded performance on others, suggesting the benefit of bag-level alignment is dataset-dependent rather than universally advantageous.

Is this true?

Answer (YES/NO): NO